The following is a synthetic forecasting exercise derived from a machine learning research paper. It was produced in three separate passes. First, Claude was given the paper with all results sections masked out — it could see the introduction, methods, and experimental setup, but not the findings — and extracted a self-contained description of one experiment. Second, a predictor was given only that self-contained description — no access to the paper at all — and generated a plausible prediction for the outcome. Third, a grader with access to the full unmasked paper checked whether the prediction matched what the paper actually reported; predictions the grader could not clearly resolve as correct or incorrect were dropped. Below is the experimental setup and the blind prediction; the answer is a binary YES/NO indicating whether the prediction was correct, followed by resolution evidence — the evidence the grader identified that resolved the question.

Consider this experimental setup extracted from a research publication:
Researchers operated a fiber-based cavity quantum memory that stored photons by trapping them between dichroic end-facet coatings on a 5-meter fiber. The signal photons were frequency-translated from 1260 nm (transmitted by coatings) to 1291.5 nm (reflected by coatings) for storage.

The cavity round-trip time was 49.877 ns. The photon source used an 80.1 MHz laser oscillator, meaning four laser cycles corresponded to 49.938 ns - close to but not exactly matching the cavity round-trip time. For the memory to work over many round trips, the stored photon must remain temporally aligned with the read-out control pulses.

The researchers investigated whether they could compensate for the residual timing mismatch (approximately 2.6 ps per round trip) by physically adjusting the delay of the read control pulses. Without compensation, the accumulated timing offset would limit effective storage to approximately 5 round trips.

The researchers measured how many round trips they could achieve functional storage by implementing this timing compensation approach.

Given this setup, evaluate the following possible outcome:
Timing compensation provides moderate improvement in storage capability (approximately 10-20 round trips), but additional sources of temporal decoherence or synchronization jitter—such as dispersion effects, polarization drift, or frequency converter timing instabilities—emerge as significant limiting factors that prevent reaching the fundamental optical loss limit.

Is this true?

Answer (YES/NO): NO